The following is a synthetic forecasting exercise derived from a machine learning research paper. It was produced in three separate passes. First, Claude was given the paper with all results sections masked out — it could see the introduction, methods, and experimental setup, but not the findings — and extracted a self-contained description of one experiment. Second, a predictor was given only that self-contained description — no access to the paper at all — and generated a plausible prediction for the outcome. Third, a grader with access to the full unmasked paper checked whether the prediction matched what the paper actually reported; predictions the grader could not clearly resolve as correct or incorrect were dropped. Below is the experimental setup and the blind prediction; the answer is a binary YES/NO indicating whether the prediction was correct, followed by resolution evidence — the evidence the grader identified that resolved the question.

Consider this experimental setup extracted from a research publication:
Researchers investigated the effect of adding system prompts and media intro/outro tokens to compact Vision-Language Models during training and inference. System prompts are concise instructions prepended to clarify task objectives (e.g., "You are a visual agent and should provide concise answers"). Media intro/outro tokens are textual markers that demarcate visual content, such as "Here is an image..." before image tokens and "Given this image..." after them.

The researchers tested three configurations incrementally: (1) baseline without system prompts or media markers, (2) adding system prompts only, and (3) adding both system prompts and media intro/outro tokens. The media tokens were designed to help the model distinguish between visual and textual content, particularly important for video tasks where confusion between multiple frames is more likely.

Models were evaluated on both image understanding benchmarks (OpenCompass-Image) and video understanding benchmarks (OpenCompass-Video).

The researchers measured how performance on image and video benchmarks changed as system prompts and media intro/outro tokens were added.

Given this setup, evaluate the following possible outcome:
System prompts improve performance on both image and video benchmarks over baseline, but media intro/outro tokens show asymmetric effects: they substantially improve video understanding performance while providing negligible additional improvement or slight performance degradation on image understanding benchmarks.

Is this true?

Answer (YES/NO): NO